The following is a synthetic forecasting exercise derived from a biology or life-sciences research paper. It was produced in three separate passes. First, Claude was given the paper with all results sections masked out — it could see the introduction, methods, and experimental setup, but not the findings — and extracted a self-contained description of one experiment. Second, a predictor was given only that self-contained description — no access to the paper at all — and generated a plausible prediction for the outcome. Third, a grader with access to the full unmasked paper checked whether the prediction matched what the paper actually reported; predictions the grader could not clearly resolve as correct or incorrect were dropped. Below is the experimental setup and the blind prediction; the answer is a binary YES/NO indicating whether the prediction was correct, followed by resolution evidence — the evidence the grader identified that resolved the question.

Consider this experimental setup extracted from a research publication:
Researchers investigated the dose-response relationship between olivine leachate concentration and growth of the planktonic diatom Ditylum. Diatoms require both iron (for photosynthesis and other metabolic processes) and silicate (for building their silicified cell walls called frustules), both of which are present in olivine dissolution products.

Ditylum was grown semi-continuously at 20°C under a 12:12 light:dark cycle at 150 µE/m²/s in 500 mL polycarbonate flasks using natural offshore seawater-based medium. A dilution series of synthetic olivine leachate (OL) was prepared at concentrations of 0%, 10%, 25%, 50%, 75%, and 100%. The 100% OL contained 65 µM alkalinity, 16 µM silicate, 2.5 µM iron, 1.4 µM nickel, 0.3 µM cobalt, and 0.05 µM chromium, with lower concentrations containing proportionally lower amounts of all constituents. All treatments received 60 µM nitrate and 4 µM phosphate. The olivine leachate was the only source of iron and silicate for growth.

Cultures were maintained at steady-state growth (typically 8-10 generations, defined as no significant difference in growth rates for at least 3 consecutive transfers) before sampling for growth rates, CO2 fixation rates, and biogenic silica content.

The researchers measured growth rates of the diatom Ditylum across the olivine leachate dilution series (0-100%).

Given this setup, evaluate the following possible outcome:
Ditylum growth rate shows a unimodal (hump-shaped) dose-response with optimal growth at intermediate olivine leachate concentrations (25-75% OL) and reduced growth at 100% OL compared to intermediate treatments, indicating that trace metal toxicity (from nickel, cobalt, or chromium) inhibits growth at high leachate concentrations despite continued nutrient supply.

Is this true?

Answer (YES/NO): NO